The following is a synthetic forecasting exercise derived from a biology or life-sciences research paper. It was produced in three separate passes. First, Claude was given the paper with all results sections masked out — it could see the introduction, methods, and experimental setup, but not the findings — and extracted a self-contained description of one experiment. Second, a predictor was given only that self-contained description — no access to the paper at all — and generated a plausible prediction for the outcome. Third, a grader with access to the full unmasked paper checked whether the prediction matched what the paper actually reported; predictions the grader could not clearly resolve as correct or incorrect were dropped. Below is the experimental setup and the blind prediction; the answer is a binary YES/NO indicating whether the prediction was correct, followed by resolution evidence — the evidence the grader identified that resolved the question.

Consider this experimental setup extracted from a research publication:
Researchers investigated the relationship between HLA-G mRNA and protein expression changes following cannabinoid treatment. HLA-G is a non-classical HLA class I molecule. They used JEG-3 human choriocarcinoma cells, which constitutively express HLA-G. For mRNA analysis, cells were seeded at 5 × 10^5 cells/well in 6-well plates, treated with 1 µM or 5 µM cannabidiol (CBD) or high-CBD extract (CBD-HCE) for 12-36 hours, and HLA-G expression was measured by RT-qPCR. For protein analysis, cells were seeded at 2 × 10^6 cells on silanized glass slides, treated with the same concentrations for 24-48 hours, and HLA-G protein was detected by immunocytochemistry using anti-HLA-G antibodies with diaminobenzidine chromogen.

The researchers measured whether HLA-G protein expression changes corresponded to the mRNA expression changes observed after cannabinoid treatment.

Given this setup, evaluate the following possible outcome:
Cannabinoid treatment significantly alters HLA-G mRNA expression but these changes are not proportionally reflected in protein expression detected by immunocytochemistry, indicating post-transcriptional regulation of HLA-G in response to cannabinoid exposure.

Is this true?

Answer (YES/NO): NO